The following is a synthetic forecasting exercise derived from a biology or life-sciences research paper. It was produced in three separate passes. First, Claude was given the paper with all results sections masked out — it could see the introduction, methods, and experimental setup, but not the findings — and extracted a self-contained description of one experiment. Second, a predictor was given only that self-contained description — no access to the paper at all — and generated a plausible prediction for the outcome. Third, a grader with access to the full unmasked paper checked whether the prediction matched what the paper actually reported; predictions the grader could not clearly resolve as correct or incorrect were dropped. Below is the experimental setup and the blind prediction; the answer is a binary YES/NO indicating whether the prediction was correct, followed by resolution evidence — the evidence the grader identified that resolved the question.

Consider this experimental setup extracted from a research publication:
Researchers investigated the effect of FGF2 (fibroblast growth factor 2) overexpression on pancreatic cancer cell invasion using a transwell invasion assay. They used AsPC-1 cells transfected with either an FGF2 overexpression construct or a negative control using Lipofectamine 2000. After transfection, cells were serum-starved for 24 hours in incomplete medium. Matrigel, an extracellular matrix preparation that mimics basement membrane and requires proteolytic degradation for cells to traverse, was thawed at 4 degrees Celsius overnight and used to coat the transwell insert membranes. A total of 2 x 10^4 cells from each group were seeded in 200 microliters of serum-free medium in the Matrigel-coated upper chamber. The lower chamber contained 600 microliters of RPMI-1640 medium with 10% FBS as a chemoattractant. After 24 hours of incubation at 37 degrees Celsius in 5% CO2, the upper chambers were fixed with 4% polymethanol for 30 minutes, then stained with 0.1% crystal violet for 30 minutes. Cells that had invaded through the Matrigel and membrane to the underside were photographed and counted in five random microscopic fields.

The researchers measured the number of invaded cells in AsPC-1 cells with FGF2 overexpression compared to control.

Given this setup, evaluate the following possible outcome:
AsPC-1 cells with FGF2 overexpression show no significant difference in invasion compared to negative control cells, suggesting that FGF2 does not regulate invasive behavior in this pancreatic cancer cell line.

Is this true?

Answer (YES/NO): NO